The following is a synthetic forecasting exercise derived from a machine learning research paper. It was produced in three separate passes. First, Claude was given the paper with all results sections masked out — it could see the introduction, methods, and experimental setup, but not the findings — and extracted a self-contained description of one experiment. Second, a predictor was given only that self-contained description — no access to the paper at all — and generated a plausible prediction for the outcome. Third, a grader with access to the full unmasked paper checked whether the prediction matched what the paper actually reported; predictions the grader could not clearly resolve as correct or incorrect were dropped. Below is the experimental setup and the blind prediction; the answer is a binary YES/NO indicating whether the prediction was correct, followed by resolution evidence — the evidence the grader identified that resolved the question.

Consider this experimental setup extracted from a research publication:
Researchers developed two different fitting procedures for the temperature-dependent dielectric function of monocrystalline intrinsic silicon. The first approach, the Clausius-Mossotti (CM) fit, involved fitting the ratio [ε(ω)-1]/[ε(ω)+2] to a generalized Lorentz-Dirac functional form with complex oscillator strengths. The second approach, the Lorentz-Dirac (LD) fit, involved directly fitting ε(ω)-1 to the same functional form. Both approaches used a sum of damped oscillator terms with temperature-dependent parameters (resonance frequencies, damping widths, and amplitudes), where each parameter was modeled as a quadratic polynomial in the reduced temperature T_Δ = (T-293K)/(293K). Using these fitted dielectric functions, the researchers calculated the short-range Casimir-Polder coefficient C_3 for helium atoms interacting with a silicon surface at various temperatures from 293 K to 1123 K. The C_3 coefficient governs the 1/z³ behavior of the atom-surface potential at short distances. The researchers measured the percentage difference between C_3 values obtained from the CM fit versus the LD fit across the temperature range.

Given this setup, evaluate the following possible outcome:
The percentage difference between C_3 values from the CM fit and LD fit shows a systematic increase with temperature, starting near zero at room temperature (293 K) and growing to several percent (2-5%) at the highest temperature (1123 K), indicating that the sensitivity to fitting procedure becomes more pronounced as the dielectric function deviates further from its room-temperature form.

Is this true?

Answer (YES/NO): NO